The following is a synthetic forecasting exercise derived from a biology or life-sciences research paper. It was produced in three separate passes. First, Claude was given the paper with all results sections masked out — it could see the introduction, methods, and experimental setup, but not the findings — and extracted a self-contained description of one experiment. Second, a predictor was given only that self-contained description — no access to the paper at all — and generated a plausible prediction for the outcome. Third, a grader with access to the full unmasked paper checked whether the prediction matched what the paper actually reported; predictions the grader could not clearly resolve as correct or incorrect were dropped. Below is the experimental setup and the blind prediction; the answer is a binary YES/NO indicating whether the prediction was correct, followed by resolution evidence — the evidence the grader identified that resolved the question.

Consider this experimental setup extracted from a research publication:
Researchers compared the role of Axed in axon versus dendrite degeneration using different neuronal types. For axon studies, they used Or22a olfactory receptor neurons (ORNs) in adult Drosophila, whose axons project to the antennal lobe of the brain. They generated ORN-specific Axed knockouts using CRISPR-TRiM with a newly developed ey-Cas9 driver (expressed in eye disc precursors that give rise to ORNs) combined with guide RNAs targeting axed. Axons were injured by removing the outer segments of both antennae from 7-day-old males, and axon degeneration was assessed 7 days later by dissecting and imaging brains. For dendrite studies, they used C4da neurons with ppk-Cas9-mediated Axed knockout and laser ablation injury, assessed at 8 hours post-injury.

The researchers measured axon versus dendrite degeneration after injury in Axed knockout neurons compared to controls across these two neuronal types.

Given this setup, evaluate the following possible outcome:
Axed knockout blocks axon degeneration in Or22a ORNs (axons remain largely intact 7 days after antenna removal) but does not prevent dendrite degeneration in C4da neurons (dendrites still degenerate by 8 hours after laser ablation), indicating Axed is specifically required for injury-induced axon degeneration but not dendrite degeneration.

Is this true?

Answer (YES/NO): YES